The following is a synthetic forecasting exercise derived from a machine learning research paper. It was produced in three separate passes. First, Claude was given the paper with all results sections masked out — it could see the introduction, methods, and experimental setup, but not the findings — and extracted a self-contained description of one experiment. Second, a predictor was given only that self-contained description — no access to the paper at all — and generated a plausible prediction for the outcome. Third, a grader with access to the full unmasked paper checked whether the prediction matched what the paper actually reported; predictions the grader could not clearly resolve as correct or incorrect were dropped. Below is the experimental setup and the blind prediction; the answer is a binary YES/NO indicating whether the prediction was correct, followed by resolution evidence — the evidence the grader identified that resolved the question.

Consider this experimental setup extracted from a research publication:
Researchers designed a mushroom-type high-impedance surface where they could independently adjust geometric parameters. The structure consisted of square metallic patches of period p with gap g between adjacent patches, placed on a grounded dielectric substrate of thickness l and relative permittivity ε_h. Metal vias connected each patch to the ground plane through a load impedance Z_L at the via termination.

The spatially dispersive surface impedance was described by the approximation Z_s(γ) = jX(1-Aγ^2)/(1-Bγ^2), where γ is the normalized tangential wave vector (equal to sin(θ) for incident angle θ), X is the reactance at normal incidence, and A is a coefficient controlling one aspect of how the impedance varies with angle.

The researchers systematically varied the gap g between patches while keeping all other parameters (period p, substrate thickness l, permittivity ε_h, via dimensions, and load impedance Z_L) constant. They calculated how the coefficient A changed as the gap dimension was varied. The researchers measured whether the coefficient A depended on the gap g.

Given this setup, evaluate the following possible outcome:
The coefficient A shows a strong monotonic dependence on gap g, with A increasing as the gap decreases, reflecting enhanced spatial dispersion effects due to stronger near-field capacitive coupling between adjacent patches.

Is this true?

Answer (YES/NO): NO